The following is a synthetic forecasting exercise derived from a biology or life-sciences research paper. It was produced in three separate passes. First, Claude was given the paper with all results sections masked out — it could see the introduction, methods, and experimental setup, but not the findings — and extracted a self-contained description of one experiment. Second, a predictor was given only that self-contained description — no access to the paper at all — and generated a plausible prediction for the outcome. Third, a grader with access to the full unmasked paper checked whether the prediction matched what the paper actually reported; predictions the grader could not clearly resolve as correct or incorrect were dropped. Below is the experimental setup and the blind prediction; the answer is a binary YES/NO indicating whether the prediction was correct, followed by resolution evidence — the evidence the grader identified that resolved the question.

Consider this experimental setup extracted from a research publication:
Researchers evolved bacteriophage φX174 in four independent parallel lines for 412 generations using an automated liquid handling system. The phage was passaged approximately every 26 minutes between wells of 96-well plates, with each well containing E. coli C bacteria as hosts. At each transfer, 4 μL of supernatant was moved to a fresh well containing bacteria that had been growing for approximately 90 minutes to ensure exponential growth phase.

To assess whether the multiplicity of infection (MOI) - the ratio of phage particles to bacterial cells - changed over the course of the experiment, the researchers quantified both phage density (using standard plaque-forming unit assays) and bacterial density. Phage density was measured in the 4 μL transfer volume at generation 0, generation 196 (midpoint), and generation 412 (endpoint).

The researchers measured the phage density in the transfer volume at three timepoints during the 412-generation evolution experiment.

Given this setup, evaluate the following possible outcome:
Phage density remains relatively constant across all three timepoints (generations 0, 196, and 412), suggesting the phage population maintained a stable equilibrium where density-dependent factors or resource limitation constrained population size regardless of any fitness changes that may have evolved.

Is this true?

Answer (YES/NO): NO